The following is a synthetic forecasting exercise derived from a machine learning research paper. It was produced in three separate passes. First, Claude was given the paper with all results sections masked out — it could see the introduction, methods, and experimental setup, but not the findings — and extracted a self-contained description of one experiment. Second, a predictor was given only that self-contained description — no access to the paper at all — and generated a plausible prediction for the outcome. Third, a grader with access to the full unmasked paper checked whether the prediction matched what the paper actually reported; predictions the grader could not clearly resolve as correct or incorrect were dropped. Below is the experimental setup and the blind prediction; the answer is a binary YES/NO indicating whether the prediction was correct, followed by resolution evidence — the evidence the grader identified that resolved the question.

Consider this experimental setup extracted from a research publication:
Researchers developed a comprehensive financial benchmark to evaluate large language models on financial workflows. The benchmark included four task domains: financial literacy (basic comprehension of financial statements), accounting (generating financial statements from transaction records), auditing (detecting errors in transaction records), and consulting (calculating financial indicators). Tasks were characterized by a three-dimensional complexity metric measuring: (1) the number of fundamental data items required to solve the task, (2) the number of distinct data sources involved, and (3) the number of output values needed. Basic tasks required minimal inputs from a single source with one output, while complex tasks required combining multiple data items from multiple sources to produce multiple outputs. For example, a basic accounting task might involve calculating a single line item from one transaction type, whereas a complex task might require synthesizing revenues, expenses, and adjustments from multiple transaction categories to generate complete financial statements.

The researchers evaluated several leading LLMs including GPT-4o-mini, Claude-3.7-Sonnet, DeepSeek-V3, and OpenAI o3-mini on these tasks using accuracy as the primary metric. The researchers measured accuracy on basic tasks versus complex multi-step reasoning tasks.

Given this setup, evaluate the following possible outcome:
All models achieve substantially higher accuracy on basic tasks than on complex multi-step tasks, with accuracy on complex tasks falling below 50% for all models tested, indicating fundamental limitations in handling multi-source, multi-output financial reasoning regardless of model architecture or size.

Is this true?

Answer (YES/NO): NO